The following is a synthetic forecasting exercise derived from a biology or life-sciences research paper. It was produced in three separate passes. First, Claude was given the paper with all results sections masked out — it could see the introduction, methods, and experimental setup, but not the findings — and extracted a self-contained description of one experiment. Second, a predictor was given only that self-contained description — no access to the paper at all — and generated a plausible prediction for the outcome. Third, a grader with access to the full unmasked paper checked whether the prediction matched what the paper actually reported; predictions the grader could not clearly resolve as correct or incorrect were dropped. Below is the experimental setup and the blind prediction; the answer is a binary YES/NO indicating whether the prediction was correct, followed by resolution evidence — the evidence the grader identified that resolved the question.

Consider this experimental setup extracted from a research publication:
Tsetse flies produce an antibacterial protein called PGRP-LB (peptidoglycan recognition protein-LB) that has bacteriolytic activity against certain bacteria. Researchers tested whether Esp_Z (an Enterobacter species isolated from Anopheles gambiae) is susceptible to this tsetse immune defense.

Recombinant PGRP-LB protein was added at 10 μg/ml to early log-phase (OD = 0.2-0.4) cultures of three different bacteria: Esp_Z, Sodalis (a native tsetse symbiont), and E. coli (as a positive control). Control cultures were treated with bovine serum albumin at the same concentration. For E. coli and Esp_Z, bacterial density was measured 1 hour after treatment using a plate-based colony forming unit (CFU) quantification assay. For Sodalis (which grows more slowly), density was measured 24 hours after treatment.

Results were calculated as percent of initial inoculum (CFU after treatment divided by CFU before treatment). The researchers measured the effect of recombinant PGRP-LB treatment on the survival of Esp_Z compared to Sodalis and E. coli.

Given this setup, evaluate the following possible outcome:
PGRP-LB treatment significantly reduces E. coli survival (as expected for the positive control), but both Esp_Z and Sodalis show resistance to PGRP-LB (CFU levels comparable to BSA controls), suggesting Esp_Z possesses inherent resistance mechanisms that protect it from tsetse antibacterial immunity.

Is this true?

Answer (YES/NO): YES